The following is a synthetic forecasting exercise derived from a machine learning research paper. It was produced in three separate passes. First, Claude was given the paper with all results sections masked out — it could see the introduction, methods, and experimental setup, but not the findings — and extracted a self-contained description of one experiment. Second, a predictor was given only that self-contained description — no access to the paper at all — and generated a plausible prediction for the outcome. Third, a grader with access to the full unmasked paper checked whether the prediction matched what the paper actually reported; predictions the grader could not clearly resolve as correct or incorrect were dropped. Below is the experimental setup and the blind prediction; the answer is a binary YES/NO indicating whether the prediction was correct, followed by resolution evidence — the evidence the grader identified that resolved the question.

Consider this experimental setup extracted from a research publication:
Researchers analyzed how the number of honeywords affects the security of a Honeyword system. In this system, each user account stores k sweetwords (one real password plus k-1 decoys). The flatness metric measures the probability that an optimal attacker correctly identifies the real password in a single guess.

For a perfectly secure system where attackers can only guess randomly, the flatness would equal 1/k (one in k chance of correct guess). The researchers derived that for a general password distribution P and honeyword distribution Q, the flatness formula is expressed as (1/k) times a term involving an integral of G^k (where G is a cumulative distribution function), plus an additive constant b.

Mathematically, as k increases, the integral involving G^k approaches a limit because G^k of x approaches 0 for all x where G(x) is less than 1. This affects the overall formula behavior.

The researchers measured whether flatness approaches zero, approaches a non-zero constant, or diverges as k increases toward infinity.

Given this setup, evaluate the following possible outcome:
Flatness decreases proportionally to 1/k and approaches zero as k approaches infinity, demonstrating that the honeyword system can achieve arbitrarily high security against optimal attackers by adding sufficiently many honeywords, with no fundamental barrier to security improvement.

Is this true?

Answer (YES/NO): NO